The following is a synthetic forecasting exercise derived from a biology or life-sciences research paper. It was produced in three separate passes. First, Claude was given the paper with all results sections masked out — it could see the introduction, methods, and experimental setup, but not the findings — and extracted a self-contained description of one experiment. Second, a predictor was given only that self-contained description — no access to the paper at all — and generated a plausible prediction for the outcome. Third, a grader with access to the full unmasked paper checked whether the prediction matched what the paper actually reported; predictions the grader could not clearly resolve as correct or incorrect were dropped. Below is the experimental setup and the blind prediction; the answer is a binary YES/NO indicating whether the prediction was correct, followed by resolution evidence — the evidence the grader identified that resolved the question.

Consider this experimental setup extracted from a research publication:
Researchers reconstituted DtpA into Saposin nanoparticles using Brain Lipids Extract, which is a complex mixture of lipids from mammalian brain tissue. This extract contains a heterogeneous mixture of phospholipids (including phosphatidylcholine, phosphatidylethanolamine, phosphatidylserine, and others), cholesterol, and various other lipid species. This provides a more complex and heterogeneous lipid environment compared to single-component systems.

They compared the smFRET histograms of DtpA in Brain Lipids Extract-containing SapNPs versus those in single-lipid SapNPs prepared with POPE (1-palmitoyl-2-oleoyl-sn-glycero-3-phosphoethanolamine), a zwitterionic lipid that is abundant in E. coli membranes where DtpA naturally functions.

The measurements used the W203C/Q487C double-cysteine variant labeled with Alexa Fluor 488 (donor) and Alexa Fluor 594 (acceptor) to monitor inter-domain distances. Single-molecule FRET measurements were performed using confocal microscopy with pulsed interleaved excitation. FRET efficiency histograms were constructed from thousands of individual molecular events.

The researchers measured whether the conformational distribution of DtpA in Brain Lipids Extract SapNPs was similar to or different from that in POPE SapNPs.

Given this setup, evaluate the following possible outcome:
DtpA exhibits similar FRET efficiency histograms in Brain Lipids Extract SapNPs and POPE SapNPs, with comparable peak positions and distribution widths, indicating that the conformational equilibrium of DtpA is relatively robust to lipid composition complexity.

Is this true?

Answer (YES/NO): NO